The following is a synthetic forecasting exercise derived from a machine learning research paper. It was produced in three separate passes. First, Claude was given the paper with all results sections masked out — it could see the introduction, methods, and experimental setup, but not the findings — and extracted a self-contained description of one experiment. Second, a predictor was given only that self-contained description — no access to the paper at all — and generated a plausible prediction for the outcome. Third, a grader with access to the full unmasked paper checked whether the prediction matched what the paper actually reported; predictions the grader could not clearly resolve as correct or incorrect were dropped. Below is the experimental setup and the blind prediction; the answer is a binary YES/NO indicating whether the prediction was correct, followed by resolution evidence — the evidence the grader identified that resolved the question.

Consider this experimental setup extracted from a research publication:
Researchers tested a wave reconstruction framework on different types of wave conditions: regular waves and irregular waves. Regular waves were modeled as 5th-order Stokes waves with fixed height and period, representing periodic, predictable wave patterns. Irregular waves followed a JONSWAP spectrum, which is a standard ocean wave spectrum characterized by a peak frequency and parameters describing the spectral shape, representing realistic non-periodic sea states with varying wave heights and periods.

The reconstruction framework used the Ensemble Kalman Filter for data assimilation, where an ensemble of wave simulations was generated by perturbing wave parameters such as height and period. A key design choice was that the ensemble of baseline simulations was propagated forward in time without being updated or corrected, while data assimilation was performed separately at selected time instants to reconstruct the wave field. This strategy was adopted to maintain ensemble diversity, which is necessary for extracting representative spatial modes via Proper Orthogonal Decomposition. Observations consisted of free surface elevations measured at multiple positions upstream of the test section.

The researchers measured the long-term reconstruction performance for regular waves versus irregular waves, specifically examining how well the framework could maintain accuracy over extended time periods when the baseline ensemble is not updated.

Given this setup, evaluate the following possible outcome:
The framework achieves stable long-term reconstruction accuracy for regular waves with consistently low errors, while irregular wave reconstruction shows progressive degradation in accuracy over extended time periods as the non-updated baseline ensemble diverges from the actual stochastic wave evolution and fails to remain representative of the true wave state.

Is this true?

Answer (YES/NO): YES